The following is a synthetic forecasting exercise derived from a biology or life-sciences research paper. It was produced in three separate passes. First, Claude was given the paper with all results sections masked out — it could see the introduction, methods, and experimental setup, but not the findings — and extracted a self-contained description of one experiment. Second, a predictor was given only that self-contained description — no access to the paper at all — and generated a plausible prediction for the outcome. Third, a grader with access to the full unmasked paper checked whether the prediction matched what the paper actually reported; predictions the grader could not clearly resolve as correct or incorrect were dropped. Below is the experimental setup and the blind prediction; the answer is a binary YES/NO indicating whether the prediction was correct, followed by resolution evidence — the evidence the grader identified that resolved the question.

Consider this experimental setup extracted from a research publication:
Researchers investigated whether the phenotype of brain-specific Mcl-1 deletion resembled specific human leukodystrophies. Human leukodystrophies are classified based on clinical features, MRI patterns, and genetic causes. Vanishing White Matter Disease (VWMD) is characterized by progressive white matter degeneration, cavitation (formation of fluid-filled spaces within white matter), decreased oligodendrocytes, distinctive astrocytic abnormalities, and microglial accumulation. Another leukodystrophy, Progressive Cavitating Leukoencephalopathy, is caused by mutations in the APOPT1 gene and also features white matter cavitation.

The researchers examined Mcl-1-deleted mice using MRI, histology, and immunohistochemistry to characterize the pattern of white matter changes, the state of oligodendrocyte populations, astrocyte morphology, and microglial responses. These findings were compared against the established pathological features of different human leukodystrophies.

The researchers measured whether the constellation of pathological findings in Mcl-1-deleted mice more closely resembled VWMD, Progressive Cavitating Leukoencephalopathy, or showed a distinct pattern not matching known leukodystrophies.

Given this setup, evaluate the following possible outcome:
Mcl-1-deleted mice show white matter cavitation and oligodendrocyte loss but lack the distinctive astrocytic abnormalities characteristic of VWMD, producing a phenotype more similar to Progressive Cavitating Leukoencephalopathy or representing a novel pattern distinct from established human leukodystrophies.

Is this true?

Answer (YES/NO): NO